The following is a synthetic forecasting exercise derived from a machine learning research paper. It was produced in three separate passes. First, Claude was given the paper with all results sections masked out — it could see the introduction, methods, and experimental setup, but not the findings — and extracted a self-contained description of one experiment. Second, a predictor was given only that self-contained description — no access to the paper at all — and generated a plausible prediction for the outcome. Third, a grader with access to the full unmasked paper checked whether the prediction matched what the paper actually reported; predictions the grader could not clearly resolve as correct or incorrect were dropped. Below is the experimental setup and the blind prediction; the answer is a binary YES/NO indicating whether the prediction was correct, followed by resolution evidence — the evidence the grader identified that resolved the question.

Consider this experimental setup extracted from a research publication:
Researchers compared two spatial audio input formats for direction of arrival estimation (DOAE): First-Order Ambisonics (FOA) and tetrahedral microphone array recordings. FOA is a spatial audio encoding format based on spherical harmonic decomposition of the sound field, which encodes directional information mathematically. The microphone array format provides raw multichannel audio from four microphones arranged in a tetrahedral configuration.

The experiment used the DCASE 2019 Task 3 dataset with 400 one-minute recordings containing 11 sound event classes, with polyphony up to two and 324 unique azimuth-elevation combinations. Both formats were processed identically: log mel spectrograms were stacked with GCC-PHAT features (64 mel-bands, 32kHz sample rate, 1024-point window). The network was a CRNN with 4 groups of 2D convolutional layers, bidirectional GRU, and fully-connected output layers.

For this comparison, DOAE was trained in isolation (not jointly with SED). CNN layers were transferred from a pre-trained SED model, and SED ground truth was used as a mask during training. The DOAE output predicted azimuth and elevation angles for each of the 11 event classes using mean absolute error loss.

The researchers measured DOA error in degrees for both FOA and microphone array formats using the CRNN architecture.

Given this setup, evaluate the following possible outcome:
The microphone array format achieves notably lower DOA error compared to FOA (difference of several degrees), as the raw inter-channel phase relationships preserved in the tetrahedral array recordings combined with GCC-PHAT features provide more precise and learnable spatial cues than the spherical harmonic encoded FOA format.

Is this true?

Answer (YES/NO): NO